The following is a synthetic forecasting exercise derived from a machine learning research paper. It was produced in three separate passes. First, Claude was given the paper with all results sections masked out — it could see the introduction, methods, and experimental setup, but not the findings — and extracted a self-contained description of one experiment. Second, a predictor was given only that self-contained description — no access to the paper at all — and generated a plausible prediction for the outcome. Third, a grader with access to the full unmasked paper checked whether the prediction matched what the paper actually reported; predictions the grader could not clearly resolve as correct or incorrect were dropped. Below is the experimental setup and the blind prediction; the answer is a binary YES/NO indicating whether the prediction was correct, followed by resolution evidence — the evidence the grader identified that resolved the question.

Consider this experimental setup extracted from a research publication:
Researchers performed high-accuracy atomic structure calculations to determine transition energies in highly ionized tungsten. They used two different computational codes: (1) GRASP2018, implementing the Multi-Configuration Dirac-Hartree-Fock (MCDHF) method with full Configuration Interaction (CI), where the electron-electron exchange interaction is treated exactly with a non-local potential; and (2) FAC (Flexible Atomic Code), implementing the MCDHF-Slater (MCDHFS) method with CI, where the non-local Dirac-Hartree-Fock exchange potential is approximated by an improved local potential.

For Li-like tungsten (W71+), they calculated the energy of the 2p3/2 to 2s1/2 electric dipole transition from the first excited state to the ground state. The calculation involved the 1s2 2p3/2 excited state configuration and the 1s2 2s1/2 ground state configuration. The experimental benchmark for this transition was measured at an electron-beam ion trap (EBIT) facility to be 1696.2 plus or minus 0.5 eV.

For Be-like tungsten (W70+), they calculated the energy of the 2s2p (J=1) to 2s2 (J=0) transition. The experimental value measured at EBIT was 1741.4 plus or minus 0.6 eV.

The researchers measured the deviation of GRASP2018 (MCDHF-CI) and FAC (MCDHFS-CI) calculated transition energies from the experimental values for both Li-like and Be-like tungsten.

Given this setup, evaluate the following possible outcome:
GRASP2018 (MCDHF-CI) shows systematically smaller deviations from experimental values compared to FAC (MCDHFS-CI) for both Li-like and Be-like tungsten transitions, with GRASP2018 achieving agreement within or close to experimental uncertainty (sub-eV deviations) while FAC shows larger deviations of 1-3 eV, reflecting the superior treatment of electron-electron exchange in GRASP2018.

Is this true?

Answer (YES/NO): YES